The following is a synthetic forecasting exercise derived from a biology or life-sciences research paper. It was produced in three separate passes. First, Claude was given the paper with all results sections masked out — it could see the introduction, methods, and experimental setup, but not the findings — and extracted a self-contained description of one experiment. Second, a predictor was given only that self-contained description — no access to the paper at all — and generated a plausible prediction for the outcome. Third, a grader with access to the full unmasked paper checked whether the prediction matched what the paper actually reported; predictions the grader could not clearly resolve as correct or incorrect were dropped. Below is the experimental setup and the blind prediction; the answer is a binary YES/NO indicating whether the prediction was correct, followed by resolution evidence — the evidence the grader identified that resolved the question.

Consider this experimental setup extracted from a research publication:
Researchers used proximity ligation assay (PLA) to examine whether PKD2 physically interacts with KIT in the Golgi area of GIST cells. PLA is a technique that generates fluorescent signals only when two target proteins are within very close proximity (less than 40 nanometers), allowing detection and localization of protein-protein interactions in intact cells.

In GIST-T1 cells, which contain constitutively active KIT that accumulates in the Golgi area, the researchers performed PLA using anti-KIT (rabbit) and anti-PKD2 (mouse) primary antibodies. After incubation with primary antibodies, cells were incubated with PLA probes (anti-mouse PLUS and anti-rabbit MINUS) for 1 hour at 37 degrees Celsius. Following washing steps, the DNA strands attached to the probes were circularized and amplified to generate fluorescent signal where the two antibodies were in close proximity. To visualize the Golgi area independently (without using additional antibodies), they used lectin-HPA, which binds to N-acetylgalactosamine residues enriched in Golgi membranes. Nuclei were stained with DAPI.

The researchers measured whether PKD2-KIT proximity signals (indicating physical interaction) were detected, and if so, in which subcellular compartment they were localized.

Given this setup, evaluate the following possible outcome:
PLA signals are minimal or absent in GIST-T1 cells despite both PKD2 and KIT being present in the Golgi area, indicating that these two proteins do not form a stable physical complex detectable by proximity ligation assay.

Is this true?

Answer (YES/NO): NO